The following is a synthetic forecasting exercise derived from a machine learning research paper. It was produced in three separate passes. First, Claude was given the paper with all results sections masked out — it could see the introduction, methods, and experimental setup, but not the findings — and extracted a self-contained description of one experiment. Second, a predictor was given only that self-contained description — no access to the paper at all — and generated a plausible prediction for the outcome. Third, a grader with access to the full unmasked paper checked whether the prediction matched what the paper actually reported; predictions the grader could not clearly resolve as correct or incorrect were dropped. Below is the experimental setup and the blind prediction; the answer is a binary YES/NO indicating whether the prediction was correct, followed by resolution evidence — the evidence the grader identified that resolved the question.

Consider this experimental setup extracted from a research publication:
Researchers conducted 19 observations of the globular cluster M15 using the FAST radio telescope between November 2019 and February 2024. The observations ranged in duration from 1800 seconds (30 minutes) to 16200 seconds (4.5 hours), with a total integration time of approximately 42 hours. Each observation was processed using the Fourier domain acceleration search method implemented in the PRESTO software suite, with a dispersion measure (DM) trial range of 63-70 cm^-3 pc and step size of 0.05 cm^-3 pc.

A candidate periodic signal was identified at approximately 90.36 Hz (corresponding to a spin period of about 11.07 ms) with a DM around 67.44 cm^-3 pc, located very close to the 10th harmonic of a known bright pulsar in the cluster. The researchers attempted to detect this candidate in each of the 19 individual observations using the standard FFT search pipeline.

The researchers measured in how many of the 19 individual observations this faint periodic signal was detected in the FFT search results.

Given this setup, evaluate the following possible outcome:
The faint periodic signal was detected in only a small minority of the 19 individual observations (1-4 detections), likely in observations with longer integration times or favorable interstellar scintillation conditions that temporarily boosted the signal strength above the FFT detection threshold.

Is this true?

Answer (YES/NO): NO